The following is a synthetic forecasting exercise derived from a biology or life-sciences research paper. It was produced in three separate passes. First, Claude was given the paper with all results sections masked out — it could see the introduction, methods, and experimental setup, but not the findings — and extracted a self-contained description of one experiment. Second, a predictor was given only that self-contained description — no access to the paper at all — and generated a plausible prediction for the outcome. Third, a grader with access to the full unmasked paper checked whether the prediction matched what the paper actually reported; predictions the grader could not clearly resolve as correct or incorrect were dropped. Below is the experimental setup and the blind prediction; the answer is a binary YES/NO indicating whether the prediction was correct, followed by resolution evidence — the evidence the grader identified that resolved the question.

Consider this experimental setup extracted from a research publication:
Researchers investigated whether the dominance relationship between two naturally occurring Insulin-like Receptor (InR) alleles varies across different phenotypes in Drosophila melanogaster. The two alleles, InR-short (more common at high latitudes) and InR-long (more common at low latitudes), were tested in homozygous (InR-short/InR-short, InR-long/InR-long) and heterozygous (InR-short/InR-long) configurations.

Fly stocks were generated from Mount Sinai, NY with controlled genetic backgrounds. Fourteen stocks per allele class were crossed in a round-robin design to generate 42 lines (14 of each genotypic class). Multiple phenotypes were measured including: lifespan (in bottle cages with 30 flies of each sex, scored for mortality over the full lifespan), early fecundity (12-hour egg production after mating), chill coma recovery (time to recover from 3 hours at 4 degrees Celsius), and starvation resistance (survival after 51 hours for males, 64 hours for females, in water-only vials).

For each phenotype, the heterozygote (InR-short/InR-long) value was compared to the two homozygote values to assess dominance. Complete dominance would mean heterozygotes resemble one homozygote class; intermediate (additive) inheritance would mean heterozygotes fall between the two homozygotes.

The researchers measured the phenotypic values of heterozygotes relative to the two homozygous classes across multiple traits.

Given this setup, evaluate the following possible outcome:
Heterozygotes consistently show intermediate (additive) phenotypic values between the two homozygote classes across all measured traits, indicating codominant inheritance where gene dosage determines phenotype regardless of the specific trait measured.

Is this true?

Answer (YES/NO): NO